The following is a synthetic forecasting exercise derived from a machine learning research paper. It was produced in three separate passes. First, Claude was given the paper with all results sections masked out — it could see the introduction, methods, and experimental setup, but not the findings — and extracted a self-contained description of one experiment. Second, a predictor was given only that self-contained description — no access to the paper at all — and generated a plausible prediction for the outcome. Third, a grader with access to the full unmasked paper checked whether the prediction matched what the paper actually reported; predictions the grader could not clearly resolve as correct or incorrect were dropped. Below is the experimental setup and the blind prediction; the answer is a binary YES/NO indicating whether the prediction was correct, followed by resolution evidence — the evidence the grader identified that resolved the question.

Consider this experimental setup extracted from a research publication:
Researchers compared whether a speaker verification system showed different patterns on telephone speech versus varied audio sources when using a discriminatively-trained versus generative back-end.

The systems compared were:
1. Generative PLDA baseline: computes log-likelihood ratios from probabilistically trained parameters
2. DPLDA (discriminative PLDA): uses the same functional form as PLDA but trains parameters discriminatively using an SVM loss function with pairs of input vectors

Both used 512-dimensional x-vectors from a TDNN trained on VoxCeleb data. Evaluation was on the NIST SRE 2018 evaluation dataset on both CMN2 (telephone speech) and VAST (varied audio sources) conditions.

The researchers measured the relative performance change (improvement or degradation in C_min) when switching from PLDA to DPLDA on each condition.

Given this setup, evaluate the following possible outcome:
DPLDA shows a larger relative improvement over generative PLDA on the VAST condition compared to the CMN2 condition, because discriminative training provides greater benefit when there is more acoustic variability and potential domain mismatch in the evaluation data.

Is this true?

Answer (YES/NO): YES